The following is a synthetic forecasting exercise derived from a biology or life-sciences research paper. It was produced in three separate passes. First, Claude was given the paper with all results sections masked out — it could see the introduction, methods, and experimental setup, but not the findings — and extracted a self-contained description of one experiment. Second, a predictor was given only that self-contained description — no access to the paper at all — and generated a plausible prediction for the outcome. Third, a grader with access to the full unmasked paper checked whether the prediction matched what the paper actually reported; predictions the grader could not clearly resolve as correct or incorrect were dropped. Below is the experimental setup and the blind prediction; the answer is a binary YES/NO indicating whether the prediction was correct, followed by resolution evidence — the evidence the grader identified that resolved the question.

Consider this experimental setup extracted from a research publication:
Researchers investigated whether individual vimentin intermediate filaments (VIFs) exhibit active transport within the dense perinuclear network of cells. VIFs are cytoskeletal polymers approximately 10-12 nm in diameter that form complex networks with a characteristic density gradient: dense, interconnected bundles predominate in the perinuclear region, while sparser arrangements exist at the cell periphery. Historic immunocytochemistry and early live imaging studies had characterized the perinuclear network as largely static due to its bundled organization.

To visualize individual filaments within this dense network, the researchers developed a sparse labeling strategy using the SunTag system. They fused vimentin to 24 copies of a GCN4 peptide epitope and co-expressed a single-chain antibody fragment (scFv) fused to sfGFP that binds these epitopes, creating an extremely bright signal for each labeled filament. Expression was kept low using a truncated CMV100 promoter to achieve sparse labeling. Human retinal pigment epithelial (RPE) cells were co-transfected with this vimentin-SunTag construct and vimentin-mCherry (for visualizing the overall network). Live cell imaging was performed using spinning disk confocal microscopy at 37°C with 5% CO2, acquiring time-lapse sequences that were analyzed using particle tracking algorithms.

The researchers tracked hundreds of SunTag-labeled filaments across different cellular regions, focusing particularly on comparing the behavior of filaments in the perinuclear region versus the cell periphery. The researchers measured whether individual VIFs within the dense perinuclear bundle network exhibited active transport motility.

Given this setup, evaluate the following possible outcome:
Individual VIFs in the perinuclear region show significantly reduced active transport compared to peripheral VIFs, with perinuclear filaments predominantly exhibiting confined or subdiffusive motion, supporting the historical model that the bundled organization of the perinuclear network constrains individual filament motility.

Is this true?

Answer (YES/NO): NO